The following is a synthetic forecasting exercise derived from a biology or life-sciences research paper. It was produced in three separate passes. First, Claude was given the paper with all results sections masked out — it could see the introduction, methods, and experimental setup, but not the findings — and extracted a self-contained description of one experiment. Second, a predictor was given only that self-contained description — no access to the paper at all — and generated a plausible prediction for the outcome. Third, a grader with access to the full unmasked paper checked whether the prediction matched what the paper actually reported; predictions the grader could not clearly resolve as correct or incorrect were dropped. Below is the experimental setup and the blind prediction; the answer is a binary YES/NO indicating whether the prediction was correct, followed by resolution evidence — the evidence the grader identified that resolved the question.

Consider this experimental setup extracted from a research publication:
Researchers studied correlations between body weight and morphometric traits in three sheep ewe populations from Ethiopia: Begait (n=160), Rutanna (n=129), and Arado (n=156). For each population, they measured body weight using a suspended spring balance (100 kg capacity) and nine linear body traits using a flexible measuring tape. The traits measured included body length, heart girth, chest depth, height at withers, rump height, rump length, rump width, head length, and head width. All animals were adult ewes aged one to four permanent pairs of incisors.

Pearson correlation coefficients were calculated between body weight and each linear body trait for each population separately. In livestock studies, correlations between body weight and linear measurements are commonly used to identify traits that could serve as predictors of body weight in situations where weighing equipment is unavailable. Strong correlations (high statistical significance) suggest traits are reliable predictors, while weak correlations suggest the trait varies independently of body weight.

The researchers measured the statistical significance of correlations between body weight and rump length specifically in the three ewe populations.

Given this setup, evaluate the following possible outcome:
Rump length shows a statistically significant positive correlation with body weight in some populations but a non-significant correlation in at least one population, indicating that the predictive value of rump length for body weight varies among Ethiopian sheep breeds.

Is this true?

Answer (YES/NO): NO